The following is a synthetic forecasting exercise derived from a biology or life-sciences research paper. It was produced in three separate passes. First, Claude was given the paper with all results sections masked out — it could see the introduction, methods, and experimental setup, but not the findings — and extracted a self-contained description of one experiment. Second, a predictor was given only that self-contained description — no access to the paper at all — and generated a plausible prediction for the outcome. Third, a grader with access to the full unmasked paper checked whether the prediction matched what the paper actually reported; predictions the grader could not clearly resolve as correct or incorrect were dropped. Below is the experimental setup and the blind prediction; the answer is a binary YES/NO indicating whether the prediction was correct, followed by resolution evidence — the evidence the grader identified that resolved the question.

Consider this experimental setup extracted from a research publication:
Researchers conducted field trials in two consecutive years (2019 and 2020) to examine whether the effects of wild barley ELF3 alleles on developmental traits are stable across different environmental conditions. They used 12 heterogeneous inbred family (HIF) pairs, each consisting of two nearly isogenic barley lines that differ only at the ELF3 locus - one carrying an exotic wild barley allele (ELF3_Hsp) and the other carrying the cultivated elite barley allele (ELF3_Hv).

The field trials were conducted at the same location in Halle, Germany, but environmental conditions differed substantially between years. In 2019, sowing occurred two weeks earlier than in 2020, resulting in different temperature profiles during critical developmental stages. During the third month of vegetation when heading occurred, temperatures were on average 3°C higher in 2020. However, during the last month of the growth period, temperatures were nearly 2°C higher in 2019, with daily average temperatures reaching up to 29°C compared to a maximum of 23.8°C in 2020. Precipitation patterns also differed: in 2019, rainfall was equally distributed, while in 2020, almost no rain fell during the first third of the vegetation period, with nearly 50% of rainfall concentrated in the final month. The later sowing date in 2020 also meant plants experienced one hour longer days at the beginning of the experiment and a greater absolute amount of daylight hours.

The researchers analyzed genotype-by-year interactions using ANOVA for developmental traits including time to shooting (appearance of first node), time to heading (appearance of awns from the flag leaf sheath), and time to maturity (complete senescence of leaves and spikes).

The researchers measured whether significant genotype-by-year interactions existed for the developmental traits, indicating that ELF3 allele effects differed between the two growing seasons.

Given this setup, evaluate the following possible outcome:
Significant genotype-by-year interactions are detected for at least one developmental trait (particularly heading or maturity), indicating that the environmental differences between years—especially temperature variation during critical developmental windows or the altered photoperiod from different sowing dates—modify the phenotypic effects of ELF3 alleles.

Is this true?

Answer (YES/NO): YES